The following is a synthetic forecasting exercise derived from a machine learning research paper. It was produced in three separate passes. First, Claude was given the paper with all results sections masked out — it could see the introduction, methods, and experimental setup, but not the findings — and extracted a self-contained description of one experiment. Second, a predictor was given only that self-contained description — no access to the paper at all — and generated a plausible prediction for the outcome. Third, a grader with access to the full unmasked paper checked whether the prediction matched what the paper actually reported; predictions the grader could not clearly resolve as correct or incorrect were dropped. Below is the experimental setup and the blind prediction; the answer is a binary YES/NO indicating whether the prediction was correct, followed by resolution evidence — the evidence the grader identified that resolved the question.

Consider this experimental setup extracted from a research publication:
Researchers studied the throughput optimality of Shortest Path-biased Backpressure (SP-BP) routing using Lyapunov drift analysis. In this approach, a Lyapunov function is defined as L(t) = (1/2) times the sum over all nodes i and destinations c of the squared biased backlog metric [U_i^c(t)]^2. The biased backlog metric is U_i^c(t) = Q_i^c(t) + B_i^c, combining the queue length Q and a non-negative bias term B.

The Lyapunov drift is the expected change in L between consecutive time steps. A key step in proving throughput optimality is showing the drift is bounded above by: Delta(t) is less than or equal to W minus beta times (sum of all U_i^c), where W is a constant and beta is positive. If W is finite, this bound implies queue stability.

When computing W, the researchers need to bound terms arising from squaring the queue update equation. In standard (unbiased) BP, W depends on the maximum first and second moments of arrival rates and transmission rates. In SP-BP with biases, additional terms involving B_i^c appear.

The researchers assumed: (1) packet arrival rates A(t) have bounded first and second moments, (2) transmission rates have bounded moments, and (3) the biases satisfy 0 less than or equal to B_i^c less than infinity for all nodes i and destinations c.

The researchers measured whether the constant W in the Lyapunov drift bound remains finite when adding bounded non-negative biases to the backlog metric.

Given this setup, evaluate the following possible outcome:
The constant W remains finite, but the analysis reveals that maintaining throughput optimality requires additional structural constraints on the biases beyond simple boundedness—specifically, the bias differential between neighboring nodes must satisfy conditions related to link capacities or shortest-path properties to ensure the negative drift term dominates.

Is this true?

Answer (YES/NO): NO